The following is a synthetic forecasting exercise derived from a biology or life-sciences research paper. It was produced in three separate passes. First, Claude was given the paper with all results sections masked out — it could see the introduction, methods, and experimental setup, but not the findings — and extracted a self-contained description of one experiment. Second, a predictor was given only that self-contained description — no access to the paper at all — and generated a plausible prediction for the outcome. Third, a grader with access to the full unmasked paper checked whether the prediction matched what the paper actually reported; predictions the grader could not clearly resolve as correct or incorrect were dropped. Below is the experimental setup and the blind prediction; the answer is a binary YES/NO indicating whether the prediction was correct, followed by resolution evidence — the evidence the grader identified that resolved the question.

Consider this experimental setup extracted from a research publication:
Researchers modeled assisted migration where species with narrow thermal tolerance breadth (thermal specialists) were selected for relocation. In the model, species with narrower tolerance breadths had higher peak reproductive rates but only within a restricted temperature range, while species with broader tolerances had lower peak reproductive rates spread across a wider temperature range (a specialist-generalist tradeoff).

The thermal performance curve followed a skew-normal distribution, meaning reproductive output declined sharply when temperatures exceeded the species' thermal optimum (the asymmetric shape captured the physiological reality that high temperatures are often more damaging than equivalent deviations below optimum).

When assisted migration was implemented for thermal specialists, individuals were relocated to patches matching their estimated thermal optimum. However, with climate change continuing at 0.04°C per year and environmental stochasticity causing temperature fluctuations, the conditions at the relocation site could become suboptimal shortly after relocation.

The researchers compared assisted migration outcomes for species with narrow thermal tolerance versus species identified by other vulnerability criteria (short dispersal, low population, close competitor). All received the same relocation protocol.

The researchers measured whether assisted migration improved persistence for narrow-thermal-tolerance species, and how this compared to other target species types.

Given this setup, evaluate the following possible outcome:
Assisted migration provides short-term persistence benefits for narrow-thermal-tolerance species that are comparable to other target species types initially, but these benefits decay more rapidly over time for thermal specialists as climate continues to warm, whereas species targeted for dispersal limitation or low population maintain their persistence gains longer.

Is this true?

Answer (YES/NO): NO